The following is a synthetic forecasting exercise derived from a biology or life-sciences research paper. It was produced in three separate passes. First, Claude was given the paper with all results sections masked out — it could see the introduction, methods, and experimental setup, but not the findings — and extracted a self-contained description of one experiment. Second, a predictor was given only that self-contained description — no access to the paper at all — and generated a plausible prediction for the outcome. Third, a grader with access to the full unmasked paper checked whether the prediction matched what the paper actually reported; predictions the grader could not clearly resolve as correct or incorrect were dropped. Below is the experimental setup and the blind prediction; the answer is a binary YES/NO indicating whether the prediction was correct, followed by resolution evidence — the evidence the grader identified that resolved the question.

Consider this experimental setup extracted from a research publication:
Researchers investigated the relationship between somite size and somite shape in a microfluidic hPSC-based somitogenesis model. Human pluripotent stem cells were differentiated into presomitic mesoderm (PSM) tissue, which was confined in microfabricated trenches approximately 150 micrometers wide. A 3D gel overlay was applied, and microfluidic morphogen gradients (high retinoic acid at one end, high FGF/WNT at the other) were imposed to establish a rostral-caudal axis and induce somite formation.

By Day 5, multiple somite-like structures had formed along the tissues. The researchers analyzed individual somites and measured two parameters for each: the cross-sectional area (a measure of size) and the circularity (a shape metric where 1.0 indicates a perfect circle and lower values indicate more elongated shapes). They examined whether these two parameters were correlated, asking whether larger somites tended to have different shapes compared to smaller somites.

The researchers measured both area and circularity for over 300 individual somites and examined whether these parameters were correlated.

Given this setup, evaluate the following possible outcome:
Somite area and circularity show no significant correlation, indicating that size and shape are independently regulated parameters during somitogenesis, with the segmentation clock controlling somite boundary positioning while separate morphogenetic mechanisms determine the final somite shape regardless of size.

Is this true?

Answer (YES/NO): YES